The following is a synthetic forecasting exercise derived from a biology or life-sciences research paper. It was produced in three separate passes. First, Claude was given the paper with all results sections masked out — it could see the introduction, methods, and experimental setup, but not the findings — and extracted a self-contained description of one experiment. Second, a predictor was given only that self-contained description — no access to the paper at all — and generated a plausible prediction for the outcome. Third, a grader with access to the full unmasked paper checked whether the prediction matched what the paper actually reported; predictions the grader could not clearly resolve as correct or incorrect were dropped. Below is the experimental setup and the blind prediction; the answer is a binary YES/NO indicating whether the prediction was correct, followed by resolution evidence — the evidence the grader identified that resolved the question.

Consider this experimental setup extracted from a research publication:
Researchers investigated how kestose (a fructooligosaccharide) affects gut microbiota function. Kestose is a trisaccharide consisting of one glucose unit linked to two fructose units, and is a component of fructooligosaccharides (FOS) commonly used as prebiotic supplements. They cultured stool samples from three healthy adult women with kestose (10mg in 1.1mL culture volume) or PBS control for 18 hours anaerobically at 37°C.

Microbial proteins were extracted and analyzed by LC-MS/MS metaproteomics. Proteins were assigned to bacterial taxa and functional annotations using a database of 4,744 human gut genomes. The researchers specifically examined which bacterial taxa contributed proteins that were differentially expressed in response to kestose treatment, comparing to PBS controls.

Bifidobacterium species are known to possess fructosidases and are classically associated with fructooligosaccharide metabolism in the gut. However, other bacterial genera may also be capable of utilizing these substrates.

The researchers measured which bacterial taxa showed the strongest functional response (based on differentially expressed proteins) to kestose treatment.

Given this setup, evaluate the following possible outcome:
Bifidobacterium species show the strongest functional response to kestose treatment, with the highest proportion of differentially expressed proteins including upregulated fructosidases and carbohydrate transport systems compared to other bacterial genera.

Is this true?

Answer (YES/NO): NO